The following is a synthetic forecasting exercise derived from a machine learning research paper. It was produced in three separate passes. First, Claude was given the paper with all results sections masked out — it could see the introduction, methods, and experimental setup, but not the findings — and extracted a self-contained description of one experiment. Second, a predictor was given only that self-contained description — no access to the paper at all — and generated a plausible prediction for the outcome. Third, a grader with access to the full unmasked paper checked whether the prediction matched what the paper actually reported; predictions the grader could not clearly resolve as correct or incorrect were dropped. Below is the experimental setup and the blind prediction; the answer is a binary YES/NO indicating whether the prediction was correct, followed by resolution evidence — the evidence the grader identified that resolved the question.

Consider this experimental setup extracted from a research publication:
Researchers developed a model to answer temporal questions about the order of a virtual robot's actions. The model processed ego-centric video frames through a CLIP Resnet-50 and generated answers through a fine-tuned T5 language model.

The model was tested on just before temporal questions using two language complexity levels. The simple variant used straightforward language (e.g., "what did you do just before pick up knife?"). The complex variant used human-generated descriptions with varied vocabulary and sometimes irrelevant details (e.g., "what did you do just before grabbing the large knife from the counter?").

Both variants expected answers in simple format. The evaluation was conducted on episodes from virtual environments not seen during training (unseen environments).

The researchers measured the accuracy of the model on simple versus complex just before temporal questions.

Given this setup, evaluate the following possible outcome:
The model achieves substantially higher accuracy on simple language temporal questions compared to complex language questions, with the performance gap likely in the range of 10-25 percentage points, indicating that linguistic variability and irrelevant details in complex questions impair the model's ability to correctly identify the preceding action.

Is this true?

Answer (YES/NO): NO